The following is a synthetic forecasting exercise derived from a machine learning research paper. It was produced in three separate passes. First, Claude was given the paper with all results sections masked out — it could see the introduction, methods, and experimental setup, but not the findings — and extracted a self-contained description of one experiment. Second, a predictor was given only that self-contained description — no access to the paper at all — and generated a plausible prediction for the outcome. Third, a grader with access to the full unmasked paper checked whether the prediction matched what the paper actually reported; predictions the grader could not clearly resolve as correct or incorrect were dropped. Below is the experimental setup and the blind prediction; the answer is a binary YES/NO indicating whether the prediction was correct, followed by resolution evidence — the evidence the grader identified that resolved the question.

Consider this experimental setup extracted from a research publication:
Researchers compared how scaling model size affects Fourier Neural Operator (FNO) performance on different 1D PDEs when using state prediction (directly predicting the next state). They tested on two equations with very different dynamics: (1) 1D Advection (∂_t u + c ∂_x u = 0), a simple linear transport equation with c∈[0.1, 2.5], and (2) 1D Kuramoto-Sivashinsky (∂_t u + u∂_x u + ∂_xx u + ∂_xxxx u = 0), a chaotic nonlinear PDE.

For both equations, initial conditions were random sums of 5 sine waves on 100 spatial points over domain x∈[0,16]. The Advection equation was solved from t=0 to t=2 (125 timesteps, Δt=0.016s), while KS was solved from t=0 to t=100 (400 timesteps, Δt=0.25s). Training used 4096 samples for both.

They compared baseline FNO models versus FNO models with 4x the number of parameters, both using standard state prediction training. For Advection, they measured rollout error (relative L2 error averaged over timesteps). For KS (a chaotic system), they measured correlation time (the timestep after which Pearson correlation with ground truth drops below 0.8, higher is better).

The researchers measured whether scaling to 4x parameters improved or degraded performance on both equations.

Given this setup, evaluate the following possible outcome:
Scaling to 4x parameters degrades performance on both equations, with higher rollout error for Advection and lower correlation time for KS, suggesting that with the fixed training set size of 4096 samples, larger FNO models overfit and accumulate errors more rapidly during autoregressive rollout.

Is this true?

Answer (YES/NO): NO